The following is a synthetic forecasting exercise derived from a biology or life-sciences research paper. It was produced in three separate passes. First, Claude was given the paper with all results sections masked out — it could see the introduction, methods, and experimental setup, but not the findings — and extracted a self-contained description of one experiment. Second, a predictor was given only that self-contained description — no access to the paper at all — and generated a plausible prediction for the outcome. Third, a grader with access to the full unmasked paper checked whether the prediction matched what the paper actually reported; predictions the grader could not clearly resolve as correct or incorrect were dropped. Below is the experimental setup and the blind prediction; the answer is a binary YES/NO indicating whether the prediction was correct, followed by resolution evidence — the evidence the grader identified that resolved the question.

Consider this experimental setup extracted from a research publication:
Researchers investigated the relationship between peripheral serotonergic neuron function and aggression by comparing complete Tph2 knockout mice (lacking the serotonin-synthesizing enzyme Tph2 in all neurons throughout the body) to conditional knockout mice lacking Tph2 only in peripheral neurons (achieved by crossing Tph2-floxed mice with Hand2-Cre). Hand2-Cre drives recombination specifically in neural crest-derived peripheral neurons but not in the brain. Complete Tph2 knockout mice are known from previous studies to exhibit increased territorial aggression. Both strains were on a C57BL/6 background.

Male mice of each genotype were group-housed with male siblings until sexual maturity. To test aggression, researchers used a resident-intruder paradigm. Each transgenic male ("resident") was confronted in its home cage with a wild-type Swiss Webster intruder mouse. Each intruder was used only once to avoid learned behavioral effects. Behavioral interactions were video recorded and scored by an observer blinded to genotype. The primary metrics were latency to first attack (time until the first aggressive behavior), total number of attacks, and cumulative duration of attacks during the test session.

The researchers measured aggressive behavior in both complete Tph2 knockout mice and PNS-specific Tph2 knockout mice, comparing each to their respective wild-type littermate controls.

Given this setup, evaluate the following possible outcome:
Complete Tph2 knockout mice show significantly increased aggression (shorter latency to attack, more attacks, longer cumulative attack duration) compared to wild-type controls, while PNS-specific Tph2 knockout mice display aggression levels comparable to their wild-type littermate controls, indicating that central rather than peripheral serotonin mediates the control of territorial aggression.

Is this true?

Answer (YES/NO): YES